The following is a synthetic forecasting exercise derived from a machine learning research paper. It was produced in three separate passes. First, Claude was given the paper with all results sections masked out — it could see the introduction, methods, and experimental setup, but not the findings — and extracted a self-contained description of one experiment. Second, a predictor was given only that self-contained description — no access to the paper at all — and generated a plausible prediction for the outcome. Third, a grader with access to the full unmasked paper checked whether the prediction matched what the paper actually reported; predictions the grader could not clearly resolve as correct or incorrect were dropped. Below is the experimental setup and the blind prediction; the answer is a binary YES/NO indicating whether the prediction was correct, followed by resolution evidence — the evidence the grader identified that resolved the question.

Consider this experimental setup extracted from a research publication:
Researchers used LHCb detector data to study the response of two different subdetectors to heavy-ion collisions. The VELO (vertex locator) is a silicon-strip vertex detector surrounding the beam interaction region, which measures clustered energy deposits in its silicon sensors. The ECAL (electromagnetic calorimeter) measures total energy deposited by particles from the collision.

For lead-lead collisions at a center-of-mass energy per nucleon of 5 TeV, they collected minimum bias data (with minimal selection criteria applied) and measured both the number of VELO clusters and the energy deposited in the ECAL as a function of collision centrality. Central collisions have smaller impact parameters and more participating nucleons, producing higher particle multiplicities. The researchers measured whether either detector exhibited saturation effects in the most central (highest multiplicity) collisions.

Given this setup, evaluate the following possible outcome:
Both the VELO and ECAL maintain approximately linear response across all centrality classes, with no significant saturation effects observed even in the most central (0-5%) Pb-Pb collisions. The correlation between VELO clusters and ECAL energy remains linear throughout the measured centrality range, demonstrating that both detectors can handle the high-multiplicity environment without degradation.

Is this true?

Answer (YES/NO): NO